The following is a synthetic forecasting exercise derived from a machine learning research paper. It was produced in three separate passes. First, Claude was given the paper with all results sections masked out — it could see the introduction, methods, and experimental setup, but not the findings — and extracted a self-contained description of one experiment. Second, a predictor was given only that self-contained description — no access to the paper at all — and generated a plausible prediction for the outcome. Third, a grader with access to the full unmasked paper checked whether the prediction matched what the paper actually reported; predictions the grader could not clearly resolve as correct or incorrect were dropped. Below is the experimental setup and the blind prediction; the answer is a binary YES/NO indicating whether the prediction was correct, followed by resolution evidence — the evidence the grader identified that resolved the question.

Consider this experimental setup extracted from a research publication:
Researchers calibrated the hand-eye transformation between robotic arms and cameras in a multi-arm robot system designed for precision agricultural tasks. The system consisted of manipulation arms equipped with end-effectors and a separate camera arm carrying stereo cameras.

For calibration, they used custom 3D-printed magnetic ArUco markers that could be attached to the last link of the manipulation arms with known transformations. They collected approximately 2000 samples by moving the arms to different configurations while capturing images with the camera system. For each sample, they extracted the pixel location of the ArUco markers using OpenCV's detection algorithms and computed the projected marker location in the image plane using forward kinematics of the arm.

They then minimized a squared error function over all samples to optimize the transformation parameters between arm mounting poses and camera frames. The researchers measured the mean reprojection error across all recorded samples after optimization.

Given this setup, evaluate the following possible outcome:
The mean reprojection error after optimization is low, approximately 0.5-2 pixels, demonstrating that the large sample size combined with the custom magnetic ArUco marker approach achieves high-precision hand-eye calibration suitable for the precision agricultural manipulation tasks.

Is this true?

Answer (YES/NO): NO